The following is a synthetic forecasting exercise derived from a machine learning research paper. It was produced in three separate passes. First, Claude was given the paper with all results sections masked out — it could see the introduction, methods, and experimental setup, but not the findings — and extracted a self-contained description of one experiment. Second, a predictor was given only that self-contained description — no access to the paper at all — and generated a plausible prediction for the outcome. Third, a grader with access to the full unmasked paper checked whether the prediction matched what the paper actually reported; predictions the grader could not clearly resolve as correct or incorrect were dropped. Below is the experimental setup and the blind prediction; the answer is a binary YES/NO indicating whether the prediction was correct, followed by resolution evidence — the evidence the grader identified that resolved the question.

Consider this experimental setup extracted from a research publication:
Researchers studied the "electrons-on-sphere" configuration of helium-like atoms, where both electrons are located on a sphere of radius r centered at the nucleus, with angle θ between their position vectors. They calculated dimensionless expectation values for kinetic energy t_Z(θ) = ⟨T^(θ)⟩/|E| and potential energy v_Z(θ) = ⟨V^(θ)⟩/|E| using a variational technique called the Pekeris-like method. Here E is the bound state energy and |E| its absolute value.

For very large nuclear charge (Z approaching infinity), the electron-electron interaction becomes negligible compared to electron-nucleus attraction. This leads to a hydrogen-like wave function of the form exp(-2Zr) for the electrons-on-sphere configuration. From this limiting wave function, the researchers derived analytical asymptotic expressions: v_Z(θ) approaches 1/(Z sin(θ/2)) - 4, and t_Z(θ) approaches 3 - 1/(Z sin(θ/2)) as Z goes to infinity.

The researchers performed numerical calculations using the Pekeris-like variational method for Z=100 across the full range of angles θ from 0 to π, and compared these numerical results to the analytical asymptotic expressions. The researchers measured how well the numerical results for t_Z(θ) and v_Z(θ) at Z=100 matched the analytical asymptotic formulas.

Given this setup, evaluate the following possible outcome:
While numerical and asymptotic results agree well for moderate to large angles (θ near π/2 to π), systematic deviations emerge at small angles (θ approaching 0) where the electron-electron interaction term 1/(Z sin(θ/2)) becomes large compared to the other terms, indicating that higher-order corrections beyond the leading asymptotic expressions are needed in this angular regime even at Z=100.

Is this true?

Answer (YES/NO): NO